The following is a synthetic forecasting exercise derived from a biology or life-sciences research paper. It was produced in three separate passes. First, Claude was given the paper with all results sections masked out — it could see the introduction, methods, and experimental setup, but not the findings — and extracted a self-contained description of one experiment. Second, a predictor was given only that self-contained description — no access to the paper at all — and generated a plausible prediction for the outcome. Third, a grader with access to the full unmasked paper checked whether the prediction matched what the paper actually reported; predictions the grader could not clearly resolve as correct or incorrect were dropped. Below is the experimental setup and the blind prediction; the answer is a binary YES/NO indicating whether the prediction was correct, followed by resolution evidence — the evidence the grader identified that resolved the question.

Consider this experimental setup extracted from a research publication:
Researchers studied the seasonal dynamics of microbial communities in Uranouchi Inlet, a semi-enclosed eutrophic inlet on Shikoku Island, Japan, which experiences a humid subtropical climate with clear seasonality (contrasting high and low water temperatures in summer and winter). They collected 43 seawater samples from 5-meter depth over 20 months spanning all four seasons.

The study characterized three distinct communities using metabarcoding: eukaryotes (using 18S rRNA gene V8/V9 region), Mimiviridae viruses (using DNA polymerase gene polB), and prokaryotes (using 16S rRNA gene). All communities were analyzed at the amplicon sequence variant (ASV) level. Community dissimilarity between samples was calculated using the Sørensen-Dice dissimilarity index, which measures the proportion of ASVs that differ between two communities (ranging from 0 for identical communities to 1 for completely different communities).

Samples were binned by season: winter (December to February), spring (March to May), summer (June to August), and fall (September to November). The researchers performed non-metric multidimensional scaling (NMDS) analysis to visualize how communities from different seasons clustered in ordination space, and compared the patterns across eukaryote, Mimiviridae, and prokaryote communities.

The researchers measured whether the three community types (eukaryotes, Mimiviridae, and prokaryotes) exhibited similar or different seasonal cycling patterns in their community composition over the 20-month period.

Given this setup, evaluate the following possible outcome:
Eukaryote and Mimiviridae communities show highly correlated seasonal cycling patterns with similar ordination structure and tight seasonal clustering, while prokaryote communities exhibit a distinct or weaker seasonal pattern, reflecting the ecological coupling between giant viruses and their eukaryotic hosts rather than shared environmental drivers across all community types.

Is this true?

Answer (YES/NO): NO